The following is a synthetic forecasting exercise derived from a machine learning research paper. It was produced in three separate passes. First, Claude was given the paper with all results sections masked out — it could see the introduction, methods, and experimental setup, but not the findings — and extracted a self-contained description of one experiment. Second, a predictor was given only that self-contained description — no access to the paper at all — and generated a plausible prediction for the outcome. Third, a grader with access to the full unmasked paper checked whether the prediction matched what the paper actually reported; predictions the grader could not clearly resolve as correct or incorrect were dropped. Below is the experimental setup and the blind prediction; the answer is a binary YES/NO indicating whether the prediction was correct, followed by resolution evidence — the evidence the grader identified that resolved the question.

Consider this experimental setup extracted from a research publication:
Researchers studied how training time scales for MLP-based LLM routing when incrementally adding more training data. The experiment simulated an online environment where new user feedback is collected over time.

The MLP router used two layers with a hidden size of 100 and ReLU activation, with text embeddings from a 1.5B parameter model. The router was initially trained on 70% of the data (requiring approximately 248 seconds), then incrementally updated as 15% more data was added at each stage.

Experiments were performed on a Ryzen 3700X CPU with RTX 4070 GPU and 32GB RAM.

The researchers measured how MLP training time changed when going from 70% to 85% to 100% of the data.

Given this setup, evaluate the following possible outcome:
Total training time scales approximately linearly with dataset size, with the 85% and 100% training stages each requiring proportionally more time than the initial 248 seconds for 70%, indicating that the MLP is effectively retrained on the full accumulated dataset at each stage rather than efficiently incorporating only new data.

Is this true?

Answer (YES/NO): NO